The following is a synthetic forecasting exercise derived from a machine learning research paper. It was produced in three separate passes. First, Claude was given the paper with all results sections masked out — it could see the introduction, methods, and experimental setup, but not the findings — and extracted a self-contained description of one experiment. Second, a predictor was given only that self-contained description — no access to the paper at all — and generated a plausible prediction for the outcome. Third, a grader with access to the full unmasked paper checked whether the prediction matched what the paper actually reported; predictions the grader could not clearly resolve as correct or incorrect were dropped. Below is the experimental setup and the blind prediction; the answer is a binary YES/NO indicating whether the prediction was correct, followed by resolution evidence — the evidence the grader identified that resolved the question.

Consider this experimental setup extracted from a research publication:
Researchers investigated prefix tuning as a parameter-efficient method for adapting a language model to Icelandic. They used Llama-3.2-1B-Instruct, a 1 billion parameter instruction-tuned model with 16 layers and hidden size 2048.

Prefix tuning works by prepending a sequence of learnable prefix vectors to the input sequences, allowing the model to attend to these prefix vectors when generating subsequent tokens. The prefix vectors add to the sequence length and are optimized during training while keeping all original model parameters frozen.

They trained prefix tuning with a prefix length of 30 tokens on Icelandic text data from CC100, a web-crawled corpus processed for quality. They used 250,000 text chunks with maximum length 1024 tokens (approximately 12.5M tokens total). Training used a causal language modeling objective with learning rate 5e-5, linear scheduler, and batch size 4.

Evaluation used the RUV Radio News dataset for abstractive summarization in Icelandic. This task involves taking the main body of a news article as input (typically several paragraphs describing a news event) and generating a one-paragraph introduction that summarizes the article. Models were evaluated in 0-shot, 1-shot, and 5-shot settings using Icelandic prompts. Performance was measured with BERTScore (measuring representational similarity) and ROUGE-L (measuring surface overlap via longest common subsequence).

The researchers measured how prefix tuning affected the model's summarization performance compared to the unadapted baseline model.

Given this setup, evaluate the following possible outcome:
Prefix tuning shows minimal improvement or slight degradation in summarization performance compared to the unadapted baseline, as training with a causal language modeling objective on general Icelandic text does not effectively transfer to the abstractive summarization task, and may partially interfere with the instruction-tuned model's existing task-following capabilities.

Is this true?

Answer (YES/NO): NO